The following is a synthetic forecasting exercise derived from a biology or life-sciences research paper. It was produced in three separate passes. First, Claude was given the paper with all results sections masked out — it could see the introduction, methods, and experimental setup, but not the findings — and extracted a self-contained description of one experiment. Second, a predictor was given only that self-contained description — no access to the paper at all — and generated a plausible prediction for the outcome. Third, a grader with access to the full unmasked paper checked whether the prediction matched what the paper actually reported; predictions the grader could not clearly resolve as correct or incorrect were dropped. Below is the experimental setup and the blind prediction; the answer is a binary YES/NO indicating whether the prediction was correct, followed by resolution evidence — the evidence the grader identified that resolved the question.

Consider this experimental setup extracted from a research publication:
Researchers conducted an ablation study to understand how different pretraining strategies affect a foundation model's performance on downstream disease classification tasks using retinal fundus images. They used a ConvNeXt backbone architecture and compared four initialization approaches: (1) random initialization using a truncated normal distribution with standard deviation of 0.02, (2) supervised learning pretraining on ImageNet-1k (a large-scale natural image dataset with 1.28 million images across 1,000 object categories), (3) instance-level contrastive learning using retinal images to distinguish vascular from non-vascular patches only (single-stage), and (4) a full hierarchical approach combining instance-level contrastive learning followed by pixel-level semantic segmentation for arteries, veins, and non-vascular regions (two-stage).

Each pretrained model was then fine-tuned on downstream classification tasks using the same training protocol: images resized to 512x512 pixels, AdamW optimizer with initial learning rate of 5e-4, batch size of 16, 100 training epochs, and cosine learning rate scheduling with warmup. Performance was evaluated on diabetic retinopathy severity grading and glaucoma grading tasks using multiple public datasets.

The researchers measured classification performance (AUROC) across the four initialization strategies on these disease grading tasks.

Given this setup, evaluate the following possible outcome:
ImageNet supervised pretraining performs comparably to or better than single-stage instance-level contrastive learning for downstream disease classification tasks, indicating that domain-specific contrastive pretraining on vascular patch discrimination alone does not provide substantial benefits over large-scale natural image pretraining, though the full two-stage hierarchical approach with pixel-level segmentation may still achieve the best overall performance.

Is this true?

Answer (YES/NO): NO